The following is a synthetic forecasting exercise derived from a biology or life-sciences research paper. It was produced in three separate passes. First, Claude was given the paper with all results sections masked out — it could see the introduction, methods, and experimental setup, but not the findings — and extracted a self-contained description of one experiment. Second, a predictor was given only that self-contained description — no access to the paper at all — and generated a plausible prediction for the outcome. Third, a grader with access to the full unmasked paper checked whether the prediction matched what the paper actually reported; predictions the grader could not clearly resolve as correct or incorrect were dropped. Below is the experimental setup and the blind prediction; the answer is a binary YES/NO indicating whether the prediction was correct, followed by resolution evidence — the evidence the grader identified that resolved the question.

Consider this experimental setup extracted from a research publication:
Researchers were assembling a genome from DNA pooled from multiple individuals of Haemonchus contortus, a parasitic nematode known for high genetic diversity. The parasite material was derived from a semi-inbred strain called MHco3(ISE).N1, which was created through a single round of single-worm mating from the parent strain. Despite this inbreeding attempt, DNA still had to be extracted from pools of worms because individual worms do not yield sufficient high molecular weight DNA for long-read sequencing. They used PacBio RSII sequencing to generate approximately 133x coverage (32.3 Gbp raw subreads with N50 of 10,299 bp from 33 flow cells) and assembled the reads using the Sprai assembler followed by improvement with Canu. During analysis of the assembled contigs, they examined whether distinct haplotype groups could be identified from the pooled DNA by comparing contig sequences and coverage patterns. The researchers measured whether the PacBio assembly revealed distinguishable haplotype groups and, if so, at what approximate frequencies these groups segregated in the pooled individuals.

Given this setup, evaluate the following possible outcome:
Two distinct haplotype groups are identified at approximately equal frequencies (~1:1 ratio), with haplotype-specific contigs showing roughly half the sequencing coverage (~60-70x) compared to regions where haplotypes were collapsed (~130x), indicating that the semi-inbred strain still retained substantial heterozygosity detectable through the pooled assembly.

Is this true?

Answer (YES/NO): NO